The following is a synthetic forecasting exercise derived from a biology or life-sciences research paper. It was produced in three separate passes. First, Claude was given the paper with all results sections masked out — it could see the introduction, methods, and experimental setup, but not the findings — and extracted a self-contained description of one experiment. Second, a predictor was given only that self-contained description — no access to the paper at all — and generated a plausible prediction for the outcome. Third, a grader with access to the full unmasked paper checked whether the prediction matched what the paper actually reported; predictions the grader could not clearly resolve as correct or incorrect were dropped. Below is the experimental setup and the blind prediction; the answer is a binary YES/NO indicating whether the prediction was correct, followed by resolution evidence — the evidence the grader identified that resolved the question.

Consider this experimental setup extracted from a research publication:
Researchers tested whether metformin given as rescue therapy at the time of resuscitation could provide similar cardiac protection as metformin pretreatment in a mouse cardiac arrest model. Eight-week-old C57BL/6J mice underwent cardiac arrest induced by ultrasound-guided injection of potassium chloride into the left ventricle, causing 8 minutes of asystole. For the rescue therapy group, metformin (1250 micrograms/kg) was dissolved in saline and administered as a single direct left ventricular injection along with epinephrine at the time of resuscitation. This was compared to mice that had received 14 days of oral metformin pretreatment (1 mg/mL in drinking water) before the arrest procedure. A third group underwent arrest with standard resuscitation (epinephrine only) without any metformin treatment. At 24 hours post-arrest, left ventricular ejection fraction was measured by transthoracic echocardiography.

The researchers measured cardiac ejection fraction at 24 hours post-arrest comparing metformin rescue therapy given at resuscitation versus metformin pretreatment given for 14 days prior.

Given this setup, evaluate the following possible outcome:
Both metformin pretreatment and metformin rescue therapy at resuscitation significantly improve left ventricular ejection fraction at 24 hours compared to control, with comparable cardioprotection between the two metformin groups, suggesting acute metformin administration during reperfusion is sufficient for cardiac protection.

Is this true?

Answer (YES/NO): NO